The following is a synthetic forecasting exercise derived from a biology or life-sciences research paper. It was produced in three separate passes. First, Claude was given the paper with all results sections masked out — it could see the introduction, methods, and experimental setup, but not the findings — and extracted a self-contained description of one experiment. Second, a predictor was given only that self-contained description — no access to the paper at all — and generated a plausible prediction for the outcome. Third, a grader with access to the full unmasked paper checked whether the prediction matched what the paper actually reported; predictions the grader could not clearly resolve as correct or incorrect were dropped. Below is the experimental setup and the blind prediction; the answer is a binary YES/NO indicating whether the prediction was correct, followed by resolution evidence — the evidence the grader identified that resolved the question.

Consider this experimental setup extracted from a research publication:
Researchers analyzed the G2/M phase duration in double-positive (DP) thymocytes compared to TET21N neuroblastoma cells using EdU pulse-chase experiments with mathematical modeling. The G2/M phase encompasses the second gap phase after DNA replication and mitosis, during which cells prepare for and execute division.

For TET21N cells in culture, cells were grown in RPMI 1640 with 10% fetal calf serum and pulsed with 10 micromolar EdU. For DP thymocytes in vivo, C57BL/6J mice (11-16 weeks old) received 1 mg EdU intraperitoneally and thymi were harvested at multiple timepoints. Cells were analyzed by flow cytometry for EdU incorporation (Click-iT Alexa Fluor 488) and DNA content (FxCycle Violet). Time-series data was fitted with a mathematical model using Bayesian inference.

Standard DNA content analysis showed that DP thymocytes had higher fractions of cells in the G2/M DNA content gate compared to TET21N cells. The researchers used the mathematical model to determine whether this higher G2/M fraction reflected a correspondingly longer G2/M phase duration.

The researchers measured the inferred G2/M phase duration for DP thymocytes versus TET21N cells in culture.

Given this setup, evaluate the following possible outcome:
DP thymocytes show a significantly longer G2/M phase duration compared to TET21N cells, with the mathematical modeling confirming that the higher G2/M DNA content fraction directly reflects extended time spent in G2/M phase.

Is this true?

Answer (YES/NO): NO